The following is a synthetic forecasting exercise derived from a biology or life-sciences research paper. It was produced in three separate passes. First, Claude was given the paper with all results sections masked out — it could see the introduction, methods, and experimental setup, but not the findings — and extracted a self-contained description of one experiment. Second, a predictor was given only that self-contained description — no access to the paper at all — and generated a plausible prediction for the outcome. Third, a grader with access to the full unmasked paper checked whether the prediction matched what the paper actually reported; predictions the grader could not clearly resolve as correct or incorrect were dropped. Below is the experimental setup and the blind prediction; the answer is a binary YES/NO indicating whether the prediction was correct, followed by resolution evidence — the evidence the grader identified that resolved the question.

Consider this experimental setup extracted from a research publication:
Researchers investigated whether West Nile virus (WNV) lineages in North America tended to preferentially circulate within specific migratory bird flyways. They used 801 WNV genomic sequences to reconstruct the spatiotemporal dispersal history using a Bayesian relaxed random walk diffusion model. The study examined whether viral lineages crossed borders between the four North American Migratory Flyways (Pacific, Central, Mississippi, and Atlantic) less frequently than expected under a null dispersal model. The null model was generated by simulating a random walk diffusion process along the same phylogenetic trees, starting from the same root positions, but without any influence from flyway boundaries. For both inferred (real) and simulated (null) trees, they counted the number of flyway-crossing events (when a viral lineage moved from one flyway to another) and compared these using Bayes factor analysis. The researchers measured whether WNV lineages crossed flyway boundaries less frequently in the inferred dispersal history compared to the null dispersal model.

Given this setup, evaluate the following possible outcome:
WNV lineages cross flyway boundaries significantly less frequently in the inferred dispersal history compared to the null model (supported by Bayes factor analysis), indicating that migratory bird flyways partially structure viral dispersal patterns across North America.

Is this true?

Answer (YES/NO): NO